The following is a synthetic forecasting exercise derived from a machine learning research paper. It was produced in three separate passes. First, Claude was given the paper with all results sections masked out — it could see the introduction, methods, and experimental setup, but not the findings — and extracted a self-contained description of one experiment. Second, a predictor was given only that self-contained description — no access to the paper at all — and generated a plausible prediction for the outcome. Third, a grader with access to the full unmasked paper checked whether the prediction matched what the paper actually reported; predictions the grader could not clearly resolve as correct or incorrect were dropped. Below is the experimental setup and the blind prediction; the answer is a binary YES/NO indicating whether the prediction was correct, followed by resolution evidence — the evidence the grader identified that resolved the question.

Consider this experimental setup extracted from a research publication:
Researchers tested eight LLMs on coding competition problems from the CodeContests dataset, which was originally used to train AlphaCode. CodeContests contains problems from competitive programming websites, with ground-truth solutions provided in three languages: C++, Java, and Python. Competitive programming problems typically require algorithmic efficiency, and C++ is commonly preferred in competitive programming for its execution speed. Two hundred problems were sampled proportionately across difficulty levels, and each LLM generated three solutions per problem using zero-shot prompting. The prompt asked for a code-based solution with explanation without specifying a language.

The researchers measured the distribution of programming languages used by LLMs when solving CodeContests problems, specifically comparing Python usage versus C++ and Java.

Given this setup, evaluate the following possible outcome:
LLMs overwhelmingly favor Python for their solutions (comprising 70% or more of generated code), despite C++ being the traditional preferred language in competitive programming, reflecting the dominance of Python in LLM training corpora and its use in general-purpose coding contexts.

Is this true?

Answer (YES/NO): YES